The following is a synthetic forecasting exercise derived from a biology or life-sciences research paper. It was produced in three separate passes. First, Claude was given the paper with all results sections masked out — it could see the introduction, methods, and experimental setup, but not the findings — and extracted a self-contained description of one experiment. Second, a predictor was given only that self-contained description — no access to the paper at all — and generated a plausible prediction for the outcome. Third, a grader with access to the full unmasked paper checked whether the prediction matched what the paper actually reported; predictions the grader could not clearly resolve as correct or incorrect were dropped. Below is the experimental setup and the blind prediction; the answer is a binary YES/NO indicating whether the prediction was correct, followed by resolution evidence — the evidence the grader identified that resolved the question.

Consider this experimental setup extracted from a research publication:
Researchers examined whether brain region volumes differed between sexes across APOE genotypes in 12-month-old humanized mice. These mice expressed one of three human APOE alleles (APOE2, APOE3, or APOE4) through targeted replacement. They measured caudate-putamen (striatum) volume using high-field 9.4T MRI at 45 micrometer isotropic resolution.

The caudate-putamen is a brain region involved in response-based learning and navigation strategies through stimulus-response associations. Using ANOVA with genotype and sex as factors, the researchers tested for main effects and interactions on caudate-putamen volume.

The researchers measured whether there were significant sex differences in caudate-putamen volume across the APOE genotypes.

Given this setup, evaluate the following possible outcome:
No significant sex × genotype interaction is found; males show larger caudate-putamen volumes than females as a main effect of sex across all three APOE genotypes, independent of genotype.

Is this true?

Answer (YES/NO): NO